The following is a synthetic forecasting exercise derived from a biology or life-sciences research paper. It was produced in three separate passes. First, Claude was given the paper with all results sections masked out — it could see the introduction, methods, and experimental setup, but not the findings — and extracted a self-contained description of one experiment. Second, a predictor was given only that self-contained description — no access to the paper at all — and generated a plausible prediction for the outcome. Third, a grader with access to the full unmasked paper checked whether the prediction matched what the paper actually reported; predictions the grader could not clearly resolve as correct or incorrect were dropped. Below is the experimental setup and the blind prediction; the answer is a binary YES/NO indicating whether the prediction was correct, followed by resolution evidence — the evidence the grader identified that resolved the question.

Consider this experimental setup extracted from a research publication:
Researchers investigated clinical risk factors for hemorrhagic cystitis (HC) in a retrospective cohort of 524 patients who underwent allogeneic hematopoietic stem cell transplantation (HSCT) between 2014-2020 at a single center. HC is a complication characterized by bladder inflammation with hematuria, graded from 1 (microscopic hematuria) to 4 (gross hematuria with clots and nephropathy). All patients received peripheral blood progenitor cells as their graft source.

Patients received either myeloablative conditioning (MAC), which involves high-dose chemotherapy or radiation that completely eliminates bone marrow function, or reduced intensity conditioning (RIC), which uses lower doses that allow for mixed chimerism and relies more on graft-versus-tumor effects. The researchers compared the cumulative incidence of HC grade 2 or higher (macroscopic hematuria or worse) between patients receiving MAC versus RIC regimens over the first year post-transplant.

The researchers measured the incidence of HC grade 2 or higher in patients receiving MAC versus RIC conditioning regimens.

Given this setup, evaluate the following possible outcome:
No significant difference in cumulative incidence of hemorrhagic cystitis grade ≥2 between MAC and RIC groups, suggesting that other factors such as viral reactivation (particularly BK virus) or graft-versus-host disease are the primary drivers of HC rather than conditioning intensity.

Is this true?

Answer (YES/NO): NO